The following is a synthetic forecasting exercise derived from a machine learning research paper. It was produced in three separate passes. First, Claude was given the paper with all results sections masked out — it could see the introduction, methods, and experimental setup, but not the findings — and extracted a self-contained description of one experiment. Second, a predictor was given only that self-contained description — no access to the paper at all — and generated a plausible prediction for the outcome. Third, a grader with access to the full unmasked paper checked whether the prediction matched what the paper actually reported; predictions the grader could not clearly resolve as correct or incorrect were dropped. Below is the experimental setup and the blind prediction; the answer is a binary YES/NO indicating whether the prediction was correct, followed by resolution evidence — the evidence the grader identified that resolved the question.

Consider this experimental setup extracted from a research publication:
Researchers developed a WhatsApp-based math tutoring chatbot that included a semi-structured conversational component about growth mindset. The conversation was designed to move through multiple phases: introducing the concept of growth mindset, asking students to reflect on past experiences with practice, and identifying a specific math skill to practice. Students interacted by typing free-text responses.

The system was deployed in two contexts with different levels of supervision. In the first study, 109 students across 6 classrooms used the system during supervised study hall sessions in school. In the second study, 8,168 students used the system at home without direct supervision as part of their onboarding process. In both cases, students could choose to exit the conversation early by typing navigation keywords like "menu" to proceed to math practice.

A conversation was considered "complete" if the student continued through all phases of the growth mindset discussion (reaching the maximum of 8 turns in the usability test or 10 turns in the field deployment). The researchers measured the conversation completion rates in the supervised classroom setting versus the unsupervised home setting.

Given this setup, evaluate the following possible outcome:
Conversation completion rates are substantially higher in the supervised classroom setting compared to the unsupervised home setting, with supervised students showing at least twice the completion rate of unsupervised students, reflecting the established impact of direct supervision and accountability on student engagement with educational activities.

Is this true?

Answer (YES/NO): NO